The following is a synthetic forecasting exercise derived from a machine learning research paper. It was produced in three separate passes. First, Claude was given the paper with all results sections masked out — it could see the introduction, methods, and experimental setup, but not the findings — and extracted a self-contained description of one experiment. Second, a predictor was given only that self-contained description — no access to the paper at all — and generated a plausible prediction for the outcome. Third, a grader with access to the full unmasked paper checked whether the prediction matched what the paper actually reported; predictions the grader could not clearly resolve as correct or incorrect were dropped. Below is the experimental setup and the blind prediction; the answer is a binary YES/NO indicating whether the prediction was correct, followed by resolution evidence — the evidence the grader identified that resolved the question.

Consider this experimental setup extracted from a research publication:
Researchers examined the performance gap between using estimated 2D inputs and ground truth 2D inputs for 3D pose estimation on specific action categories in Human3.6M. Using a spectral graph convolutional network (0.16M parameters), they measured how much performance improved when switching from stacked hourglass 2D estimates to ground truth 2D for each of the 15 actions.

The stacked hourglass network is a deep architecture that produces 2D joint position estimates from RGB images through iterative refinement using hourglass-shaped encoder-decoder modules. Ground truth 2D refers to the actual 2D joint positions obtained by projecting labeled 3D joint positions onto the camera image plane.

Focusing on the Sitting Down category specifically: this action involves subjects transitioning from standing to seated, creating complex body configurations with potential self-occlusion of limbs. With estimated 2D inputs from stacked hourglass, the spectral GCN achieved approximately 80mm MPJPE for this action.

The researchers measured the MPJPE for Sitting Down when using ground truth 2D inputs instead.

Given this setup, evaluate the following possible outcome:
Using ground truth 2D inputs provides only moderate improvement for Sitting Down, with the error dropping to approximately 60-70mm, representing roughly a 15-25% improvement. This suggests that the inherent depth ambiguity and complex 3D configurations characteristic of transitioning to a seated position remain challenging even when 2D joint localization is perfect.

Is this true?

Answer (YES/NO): NO